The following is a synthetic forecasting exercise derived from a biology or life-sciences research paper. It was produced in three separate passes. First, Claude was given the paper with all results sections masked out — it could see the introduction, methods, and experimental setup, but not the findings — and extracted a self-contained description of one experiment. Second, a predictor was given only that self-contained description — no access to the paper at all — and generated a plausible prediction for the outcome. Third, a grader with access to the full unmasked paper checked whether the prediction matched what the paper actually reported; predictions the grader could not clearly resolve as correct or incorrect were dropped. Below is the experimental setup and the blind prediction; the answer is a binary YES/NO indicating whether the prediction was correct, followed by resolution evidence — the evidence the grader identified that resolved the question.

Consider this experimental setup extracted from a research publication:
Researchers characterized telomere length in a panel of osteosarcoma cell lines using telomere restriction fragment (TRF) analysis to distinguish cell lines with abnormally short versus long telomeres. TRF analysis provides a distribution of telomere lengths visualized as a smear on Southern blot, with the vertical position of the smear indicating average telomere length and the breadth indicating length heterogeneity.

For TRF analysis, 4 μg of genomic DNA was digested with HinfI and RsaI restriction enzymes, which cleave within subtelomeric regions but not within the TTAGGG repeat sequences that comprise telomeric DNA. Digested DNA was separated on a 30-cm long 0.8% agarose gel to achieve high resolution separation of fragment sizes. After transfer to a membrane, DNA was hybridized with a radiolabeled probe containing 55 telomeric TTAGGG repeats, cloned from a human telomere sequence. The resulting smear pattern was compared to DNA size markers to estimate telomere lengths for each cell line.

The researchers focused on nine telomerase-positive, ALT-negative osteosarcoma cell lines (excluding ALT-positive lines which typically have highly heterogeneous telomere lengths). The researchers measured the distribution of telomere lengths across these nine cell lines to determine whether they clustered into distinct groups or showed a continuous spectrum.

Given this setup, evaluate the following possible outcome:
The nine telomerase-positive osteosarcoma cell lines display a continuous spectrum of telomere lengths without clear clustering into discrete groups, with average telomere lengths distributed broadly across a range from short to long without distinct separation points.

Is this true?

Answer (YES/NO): NO